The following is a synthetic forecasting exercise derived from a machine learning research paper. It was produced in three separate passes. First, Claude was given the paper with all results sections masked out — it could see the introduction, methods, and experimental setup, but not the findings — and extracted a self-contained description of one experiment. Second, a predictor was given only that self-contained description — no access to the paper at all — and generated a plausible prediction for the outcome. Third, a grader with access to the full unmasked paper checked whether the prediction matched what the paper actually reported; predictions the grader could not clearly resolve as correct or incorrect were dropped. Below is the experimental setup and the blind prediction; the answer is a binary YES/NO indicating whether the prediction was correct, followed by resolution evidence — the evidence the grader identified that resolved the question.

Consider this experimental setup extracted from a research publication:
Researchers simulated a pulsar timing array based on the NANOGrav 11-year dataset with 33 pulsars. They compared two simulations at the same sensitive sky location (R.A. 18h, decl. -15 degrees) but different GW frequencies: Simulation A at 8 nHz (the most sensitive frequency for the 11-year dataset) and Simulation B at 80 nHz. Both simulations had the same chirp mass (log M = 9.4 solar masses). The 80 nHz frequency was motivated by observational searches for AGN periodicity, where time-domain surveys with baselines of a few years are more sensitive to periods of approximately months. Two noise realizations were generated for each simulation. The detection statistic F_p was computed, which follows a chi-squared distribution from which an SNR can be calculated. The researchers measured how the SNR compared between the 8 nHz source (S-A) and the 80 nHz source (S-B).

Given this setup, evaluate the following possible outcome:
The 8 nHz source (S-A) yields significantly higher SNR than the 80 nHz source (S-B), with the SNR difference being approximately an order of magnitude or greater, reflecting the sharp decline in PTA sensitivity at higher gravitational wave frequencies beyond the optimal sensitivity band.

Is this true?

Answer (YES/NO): NO